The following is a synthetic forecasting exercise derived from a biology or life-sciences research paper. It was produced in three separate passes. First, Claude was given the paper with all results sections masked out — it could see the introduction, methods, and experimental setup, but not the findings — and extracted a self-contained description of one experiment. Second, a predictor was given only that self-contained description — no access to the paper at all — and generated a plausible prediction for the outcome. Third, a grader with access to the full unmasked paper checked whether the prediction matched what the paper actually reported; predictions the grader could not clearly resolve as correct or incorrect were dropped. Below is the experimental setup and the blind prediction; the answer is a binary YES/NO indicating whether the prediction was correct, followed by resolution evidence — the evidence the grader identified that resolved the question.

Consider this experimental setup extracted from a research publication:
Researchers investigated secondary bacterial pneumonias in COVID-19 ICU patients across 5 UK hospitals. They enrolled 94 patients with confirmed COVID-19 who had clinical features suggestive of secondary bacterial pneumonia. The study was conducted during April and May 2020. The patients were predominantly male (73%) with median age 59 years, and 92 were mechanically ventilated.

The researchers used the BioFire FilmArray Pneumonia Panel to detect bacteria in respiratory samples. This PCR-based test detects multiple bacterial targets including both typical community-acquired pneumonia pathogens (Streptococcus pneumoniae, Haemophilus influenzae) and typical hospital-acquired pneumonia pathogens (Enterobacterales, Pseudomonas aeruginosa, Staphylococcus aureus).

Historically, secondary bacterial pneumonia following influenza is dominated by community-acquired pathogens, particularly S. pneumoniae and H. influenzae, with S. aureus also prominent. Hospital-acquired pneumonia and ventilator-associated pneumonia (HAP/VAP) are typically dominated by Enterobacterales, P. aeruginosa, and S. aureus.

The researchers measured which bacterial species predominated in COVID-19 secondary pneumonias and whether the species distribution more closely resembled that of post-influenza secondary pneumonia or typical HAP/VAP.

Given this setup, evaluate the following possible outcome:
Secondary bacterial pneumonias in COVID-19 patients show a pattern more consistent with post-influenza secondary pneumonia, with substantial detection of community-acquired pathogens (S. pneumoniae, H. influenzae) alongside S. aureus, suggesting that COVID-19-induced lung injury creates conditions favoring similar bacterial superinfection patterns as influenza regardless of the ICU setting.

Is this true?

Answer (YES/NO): NO